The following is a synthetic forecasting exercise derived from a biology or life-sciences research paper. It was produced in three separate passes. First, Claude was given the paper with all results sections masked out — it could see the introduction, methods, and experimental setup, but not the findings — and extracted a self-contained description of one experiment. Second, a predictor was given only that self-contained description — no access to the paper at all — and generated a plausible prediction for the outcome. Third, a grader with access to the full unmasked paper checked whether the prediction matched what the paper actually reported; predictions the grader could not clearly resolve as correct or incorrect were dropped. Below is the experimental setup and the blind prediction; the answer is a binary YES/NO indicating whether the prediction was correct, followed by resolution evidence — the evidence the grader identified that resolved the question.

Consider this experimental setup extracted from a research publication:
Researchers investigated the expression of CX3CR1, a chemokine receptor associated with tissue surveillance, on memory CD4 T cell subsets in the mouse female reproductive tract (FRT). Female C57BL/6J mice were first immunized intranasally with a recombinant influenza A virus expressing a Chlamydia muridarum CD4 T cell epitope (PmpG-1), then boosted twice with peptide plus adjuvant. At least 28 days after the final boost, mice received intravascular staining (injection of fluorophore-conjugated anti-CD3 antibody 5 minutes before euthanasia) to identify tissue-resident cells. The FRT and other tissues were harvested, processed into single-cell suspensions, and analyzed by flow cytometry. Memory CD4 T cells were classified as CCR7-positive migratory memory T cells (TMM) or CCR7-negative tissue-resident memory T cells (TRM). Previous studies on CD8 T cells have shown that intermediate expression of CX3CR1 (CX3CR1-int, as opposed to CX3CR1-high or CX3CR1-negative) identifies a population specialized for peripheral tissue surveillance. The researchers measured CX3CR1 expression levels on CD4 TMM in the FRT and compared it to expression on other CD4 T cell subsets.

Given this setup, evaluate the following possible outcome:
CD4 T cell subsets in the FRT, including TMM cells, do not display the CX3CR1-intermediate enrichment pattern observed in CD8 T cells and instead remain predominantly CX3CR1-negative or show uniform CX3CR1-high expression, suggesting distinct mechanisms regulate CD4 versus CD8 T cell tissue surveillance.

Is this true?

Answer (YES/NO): NO